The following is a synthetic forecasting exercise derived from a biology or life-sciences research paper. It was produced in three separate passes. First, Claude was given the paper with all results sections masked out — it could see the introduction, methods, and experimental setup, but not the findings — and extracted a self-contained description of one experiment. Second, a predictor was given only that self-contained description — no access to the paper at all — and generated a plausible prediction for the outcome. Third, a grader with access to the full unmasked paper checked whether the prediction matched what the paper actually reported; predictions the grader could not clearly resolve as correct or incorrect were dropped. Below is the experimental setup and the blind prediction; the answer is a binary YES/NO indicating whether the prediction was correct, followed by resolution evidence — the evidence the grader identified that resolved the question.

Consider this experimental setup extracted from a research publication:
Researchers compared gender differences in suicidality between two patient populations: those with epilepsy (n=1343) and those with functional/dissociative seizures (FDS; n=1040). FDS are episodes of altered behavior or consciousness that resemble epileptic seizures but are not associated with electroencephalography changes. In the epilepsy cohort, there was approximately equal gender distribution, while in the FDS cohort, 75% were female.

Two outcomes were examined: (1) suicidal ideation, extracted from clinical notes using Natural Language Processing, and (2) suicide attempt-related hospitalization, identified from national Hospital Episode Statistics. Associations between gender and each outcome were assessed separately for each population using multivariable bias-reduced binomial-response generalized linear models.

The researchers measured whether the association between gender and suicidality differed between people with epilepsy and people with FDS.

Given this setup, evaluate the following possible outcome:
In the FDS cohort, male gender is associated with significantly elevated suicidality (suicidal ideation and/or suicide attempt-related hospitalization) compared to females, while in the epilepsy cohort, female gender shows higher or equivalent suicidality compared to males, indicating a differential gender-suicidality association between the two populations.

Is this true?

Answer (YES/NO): NO